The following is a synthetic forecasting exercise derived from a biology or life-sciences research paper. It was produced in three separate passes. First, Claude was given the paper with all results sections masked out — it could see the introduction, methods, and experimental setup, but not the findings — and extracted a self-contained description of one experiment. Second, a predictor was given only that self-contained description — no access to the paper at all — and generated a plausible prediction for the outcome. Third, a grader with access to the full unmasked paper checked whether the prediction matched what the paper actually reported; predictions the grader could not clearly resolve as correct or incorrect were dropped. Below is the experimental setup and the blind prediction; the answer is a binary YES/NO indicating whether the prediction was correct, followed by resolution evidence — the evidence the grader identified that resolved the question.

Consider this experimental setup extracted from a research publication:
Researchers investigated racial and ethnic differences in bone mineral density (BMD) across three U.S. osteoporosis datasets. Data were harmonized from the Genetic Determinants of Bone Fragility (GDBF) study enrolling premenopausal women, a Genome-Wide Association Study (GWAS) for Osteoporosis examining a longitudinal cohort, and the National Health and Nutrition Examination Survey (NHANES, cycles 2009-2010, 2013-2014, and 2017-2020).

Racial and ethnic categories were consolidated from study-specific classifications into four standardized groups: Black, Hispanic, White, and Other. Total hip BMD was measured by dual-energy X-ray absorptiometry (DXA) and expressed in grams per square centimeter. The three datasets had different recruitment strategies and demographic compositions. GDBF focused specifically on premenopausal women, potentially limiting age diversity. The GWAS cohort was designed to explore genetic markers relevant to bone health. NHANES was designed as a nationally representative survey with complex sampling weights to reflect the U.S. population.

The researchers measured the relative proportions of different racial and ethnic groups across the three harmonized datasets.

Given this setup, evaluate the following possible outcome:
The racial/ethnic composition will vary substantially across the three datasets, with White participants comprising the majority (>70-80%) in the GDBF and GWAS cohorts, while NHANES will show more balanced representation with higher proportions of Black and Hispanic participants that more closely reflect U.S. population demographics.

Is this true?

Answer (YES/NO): YES